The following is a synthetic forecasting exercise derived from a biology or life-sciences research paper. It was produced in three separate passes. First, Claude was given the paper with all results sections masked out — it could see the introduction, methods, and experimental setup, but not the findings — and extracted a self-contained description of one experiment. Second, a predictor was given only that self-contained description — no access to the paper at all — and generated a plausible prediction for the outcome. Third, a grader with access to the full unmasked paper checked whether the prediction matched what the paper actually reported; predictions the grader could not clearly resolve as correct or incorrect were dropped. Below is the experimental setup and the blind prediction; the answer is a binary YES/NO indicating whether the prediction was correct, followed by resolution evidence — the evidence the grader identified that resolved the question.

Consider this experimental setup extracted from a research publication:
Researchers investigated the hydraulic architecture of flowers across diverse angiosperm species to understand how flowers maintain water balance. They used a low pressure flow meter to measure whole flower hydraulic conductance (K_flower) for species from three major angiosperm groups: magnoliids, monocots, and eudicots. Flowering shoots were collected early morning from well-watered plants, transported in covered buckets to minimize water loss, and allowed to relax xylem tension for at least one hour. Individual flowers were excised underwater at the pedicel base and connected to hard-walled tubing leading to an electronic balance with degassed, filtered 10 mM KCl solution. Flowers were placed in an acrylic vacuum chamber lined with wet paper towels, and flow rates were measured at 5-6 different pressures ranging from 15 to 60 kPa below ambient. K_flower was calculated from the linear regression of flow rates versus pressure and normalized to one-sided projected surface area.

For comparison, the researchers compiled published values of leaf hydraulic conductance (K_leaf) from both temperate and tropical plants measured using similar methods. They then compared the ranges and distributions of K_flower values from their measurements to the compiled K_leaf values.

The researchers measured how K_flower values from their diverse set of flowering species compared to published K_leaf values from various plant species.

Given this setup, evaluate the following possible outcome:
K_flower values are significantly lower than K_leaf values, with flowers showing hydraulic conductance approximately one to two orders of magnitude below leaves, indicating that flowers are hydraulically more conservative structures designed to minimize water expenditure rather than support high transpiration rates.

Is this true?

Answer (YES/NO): NO